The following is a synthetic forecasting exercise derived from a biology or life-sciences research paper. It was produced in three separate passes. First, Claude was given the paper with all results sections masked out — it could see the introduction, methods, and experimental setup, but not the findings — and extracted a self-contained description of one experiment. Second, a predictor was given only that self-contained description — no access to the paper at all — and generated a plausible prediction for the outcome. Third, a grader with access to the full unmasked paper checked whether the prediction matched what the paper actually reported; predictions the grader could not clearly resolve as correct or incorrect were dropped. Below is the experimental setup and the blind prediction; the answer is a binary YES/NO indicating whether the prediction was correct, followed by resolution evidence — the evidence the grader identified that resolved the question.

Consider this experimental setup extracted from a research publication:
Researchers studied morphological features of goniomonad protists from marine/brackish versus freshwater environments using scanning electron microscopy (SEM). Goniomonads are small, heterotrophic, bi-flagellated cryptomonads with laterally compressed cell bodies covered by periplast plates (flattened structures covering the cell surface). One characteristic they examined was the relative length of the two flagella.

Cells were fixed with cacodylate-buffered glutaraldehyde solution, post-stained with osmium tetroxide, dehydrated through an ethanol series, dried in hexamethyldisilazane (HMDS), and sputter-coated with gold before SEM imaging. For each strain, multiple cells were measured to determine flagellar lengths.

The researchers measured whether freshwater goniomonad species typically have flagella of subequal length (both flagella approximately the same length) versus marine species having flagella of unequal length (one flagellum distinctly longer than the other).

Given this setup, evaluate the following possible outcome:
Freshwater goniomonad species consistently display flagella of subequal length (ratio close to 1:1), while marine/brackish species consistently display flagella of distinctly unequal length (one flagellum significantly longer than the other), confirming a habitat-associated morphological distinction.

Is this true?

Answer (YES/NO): NO